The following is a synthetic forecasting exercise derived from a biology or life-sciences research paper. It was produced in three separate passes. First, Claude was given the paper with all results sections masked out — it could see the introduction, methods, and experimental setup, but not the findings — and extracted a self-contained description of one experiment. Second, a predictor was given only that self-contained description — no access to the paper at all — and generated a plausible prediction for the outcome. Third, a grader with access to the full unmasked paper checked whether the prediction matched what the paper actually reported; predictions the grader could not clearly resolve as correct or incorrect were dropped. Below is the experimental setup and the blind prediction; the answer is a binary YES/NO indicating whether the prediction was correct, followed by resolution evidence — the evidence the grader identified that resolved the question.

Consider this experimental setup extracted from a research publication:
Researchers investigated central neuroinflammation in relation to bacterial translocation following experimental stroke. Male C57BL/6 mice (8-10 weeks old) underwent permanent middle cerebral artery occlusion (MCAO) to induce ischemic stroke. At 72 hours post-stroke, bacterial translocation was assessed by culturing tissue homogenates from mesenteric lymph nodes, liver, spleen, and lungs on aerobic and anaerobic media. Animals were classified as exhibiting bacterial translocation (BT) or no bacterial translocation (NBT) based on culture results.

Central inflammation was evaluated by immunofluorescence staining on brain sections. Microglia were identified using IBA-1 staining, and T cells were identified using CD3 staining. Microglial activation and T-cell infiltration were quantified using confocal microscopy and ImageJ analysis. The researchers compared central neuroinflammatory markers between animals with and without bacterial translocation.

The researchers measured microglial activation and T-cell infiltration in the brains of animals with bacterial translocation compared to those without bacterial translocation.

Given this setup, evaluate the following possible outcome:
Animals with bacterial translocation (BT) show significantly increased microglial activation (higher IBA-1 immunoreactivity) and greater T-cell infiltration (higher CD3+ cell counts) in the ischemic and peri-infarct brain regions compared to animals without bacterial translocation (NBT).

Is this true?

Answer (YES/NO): YES